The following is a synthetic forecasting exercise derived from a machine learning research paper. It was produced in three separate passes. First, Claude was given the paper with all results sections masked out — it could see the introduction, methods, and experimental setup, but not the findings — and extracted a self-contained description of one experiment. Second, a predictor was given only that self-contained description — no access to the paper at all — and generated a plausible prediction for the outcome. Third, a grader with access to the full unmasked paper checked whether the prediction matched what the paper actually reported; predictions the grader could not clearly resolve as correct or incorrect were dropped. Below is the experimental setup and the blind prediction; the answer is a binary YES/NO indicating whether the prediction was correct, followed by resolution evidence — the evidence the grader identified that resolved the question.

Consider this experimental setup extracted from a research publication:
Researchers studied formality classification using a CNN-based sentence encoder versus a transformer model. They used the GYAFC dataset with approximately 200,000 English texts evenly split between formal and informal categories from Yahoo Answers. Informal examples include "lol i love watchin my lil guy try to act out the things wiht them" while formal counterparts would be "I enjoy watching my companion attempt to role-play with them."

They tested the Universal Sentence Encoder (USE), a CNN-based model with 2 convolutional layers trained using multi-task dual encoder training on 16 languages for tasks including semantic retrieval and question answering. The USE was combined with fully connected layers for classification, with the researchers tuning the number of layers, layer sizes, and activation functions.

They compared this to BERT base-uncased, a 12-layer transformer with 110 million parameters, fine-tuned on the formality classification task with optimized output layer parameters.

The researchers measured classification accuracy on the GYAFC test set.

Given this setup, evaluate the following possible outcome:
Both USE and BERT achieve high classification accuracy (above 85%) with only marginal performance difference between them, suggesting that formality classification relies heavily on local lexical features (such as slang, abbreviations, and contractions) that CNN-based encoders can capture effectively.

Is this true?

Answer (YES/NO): NO